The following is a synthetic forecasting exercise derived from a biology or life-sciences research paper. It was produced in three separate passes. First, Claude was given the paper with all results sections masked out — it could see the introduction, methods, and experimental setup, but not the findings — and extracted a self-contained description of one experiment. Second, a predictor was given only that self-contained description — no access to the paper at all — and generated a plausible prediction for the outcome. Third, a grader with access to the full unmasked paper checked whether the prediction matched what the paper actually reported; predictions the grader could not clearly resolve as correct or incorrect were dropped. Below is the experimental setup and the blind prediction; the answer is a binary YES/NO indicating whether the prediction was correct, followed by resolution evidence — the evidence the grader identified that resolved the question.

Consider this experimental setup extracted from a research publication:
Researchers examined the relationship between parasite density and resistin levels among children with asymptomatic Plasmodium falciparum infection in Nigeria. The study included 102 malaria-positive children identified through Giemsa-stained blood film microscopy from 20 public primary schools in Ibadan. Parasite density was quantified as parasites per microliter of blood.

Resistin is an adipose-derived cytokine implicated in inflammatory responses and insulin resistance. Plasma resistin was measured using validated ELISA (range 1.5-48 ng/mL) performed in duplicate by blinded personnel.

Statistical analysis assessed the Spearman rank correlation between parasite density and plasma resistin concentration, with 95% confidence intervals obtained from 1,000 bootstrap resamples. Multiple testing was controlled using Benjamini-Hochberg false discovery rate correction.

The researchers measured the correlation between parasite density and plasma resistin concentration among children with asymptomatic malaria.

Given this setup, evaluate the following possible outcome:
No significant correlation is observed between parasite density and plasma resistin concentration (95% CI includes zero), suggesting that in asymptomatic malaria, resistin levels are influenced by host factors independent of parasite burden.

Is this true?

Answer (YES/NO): YES